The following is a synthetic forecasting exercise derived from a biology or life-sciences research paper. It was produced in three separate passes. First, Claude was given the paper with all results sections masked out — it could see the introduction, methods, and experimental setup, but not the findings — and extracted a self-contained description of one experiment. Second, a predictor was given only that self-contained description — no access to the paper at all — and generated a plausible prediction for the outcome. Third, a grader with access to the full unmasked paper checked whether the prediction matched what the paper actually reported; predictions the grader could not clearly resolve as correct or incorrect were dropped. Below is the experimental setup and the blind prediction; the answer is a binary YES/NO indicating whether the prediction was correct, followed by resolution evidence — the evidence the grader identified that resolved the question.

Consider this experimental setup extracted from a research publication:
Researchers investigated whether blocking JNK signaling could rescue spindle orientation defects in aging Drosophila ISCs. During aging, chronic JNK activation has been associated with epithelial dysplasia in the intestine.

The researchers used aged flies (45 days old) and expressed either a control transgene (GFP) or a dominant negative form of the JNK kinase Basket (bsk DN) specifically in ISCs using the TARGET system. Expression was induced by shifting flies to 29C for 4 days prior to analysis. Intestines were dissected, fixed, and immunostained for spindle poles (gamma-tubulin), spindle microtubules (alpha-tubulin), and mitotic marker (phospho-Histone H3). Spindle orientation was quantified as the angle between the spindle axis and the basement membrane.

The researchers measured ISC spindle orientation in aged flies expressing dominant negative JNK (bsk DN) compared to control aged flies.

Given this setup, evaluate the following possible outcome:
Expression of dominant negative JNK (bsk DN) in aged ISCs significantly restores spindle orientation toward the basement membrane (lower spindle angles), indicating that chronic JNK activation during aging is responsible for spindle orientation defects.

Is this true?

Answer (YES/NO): NO